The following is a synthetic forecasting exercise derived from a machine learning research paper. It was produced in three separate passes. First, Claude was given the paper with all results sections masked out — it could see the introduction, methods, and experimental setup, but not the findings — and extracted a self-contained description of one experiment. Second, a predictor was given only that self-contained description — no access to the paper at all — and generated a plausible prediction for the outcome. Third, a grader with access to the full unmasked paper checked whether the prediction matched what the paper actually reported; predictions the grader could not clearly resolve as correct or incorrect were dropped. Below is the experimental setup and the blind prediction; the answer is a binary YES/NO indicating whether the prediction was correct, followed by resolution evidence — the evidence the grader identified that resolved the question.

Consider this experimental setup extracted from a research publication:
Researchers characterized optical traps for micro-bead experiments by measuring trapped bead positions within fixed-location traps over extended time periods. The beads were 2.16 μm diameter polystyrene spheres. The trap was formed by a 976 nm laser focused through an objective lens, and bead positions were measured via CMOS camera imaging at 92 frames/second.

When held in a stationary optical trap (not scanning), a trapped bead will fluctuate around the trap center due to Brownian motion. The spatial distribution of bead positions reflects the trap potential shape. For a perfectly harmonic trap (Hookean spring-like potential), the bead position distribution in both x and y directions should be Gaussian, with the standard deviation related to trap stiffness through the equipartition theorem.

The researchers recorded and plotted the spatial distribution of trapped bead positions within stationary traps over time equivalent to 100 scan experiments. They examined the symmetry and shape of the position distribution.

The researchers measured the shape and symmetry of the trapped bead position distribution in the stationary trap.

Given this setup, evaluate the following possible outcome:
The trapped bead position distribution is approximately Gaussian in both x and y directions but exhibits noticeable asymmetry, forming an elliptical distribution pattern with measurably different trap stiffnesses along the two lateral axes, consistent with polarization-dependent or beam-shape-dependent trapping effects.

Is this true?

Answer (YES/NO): NO